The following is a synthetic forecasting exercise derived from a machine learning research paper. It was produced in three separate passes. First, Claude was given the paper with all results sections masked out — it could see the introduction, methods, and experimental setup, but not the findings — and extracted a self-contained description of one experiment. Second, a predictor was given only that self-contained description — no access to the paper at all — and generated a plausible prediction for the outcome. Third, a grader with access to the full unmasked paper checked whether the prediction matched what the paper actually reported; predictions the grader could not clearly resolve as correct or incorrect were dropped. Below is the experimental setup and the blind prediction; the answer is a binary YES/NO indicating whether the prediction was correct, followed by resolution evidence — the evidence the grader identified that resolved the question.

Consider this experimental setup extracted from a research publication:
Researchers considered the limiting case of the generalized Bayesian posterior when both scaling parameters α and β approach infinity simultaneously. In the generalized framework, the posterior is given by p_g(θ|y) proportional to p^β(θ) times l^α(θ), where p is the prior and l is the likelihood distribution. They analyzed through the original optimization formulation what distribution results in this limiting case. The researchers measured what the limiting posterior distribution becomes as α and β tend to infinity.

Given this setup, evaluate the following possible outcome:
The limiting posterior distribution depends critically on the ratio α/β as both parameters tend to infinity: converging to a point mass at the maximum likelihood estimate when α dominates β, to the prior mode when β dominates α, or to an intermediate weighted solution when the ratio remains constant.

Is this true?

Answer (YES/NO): NO